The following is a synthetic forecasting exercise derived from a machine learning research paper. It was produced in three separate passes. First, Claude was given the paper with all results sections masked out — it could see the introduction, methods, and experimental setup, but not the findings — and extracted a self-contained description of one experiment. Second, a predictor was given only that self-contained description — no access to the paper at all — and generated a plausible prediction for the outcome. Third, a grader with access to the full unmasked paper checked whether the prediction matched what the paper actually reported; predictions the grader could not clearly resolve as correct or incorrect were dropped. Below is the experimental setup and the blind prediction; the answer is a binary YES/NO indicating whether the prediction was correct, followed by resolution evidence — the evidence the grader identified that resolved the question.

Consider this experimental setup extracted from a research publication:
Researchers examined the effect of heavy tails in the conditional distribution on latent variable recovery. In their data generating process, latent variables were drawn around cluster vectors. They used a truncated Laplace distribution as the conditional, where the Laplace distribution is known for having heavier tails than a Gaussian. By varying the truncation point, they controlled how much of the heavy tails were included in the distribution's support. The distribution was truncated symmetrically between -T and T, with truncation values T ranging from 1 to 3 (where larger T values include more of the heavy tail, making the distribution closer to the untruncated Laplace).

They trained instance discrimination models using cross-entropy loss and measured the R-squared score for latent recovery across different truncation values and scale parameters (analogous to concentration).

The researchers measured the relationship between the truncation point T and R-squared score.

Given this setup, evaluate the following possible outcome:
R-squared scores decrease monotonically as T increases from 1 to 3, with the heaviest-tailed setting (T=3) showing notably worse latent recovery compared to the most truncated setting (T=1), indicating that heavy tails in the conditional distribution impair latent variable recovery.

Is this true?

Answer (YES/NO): YES